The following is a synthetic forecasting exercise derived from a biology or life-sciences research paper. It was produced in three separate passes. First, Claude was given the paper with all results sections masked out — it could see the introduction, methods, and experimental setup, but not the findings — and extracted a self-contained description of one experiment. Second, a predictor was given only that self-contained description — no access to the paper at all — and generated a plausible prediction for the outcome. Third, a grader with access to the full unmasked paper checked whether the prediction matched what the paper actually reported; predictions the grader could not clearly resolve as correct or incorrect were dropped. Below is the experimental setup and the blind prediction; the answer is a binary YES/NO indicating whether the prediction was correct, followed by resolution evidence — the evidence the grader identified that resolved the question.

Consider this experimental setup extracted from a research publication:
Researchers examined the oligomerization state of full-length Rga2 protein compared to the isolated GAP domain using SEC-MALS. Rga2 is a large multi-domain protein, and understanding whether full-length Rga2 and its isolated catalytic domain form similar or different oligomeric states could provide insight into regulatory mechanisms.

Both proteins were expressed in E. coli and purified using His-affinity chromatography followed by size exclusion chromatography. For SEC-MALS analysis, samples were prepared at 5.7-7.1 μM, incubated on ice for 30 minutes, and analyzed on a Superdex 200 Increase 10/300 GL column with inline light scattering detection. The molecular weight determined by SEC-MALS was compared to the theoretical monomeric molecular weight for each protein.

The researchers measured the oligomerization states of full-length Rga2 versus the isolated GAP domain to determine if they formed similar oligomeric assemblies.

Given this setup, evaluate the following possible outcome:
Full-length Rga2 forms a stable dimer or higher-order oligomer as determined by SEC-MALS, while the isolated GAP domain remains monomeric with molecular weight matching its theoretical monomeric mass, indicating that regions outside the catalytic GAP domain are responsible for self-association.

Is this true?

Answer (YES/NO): NO